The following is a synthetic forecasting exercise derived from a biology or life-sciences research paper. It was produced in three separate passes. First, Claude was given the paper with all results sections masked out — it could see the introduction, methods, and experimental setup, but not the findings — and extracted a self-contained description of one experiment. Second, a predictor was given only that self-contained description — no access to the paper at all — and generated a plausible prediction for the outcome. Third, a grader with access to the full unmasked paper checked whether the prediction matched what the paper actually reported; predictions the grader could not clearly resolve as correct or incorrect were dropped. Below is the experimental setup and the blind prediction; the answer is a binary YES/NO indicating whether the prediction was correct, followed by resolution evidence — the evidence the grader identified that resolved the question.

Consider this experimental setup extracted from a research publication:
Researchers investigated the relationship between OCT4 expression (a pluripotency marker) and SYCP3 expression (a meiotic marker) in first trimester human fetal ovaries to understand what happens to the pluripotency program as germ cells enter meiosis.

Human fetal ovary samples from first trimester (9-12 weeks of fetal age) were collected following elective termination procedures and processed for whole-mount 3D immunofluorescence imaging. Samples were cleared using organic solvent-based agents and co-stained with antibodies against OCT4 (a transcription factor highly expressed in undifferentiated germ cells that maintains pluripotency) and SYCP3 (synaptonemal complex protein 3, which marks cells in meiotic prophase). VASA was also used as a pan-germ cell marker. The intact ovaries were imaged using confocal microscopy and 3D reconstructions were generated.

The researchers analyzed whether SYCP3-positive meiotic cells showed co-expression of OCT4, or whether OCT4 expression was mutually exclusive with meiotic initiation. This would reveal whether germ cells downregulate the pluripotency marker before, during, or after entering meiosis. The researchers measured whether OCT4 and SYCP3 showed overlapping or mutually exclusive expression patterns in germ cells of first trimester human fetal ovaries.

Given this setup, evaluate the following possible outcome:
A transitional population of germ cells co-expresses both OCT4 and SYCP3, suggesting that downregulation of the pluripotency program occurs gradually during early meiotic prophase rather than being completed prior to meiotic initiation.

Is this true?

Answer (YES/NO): YES